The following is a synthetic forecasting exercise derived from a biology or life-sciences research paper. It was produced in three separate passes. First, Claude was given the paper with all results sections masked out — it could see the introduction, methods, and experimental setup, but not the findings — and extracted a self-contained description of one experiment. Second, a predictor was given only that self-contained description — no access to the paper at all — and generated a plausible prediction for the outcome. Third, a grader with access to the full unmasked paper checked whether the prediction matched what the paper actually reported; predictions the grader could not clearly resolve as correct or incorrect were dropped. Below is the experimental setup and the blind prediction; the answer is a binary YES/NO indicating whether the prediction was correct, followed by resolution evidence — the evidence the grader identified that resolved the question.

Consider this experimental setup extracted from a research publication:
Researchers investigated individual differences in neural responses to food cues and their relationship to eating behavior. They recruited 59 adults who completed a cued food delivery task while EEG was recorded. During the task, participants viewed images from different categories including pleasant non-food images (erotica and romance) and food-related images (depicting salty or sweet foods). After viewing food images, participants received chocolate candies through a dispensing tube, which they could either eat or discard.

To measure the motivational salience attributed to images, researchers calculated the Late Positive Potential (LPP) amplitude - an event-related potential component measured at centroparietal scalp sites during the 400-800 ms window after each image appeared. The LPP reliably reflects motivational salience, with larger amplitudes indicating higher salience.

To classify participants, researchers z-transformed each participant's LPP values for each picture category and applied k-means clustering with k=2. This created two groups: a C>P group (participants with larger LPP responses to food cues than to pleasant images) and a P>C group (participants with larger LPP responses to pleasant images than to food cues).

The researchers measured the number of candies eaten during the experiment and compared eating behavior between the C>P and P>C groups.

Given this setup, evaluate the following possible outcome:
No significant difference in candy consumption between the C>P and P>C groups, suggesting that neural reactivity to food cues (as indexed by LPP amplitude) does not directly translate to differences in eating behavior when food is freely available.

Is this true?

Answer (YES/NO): NO